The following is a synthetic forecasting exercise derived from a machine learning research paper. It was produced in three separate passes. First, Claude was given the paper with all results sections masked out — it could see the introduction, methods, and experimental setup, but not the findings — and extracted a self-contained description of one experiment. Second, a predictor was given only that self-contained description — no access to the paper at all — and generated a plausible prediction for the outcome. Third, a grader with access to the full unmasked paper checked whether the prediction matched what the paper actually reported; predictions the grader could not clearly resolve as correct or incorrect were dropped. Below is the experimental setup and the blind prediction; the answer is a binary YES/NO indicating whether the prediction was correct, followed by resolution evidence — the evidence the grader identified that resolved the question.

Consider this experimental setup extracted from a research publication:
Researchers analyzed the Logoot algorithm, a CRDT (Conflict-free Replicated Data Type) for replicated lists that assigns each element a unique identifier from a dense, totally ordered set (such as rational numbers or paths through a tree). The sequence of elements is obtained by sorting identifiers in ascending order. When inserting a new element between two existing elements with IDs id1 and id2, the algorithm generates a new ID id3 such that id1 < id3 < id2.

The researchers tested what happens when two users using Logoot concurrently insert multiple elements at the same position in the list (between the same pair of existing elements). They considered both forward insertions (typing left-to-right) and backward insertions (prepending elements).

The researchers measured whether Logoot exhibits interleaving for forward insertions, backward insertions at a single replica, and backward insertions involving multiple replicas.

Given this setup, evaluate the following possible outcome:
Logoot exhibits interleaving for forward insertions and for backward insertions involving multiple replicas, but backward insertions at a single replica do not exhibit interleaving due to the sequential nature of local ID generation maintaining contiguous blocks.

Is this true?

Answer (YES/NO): NO